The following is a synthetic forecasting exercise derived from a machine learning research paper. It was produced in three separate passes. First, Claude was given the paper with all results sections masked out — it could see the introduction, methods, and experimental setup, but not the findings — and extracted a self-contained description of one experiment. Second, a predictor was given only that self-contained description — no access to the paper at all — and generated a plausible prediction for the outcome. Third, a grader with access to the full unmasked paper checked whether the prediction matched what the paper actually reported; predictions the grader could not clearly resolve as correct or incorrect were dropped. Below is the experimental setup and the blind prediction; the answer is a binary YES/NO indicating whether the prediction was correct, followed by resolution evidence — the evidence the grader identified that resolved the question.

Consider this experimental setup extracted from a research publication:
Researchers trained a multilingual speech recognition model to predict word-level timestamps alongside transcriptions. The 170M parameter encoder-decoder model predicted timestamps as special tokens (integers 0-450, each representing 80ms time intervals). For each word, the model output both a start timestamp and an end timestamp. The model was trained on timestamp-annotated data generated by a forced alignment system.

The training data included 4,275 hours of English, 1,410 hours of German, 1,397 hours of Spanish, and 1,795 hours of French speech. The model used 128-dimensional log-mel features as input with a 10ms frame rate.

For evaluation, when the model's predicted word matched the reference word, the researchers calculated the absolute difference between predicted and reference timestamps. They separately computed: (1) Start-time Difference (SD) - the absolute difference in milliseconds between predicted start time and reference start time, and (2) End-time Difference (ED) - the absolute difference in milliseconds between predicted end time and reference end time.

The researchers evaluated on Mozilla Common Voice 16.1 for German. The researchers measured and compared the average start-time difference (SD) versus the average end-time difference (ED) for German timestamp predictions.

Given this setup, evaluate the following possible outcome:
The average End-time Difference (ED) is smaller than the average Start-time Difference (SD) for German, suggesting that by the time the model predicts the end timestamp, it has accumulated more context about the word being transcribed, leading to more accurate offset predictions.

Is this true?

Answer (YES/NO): NO